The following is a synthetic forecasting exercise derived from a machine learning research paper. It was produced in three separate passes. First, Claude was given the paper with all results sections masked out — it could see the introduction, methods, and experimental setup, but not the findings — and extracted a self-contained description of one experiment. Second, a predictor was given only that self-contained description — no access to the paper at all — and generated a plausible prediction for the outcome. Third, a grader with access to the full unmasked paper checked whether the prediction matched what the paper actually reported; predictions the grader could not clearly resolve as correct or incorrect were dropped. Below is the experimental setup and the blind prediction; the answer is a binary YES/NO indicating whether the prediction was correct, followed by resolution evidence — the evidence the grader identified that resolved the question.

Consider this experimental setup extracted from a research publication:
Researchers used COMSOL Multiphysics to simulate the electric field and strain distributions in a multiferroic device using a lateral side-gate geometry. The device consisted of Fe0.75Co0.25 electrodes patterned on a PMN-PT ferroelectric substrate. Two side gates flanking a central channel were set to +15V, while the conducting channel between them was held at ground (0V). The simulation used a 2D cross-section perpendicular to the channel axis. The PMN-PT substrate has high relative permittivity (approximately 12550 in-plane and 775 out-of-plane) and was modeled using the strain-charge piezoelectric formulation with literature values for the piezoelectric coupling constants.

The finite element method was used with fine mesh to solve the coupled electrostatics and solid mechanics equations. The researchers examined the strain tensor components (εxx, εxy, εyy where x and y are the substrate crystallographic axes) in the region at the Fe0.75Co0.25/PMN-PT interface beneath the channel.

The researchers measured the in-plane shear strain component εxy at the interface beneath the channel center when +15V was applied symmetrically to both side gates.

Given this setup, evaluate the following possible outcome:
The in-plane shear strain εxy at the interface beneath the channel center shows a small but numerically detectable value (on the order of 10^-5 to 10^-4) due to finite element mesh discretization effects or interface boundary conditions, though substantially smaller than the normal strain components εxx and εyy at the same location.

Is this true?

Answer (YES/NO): NO